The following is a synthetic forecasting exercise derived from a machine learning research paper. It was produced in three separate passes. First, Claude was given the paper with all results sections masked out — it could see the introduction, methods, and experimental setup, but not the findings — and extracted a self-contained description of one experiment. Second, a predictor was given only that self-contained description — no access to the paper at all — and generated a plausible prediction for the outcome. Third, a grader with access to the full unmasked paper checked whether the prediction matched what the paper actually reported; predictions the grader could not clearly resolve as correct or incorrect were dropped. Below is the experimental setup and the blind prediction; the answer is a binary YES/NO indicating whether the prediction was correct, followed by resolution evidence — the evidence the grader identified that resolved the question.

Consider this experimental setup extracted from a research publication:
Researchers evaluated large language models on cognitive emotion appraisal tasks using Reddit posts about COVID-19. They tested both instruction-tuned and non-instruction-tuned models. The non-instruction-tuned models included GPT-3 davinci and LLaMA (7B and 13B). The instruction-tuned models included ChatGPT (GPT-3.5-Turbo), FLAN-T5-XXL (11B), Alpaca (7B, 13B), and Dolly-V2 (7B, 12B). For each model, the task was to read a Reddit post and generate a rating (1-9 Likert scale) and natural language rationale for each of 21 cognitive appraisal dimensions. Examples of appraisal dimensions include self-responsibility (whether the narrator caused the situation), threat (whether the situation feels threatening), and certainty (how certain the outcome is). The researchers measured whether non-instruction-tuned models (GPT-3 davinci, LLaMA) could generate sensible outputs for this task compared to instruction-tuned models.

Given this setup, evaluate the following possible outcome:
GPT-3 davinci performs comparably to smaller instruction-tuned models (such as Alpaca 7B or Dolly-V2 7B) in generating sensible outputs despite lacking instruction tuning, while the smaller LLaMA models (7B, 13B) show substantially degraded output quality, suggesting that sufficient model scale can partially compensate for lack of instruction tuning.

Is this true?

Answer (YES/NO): NO